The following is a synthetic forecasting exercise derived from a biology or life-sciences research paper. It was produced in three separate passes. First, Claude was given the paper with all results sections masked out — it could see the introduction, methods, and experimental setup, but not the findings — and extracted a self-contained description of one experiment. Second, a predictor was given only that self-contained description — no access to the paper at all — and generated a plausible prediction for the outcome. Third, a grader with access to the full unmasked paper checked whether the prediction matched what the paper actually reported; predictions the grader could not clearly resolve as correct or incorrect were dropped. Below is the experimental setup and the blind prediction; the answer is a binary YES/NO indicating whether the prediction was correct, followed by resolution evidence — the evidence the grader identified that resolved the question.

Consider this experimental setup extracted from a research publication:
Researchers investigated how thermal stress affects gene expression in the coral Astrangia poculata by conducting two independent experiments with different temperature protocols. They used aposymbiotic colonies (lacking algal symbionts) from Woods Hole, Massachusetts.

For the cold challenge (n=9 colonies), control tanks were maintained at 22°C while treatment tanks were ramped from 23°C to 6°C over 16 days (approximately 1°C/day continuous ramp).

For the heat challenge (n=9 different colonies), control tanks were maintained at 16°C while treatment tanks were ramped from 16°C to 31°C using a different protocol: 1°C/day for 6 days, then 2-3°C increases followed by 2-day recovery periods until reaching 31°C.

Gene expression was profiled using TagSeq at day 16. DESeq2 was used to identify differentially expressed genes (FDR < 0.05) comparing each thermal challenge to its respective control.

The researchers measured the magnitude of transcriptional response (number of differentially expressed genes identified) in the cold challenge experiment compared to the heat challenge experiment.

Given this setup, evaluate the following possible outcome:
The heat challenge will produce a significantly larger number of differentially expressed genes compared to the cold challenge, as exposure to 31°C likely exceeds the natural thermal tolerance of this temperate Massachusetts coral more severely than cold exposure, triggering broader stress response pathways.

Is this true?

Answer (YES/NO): NO